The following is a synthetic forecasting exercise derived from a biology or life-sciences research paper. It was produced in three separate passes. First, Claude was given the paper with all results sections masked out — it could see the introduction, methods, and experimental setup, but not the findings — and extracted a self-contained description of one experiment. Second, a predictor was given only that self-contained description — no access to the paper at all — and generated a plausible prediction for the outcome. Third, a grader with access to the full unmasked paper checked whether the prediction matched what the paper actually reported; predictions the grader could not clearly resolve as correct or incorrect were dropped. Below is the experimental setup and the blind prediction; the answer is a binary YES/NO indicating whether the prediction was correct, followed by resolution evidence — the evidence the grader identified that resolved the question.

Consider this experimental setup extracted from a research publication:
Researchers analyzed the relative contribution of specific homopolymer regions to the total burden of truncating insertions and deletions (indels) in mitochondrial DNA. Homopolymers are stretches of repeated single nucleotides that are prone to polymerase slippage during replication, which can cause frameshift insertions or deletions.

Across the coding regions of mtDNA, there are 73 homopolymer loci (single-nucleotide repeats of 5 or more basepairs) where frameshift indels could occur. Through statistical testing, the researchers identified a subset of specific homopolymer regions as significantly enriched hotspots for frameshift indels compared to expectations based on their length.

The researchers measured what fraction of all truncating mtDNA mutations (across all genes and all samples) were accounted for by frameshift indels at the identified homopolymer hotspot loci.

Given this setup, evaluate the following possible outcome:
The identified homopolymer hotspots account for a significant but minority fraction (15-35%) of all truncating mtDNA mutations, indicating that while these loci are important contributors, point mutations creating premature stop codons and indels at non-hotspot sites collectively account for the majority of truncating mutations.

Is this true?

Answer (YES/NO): NO